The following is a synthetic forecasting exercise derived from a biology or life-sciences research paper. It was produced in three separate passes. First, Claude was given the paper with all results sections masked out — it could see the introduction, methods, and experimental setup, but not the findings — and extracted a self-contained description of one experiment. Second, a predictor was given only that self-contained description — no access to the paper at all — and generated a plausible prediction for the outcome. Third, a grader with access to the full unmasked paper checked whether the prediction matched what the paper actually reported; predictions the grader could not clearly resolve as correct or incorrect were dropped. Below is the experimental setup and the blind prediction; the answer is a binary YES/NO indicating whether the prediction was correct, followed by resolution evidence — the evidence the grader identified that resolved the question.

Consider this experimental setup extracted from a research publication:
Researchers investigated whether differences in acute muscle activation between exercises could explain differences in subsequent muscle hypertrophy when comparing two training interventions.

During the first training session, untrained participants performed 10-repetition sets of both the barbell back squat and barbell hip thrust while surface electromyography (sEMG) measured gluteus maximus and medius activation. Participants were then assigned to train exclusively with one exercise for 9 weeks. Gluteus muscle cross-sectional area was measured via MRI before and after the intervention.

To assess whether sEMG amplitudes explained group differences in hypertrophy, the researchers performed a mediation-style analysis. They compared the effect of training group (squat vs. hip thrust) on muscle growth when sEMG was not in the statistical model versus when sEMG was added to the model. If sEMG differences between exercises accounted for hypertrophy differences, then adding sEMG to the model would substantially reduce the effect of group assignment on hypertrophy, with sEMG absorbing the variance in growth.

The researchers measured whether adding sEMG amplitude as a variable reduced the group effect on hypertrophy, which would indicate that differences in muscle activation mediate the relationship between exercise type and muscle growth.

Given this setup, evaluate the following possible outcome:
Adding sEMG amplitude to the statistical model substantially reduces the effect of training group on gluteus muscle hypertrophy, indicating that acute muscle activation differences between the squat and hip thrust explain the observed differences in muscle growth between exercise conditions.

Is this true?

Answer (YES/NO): NO